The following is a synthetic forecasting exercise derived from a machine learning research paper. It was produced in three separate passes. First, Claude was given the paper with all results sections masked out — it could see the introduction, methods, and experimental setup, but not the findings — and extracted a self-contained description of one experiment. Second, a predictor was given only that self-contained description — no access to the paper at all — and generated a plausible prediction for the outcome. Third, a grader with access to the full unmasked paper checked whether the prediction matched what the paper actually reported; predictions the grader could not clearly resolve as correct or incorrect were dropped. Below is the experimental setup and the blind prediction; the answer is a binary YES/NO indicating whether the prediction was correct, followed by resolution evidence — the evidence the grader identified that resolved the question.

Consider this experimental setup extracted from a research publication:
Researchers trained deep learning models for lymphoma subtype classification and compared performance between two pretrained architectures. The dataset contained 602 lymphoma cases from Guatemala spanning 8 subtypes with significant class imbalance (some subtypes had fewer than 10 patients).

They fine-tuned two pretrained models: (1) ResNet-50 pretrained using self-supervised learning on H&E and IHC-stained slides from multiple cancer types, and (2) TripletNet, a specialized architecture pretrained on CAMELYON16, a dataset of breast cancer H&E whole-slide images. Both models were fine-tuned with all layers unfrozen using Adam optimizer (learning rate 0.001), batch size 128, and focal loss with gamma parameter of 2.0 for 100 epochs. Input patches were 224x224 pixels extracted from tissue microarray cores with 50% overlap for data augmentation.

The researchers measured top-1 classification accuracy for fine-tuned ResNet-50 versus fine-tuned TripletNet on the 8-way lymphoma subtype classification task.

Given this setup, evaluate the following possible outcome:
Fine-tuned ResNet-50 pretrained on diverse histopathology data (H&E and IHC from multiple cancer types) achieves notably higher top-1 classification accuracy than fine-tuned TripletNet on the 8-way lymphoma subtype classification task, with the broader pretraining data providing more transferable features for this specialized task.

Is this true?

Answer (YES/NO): NO